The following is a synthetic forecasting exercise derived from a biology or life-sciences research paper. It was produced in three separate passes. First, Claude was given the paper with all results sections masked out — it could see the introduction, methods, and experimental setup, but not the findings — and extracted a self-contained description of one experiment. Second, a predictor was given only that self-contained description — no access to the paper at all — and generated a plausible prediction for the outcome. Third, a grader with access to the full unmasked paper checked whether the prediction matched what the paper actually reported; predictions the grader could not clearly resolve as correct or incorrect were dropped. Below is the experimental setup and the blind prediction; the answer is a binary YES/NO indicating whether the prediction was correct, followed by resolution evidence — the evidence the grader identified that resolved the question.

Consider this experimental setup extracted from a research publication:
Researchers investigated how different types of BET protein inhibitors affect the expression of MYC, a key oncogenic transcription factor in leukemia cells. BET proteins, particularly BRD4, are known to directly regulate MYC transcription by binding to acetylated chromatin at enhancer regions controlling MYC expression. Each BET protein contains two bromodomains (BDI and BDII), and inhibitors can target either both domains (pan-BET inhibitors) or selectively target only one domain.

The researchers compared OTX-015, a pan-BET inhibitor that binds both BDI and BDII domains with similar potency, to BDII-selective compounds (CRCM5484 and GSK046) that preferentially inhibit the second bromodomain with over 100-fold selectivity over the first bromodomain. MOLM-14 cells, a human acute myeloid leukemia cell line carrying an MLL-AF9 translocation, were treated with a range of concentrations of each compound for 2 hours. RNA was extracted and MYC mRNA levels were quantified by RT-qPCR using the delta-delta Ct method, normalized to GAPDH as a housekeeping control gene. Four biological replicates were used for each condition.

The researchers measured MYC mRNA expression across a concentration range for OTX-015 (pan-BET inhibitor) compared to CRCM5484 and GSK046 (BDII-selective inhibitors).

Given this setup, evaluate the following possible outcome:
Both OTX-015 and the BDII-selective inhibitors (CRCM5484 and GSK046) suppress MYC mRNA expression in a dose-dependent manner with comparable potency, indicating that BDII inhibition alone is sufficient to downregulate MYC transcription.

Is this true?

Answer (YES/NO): NO